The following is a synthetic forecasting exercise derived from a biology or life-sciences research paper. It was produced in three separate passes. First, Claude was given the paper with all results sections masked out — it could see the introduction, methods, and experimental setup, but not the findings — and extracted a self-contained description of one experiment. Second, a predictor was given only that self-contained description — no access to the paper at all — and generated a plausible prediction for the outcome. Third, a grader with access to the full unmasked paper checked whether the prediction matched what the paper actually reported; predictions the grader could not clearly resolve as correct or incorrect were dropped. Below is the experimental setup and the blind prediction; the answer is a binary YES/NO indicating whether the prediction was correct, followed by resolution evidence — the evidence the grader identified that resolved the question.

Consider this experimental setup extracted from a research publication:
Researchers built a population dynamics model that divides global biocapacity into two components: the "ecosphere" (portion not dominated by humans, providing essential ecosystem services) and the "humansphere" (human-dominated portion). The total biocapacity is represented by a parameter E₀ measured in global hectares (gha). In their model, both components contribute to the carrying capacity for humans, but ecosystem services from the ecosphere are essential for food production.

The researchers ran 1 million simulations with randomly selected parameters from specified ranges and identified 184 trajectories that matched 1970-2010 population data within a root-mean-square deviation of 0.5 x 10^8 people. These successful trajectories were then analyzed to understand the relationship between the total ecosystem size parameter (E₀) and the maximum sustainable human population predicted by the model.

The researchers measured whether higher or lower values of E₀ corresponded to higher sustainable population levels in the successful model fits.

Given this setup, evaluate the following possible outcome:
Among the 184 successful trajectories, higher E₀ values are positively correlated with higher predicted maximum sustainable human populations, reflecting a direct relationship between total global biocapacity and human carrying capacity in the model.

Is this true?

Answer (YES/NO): NO